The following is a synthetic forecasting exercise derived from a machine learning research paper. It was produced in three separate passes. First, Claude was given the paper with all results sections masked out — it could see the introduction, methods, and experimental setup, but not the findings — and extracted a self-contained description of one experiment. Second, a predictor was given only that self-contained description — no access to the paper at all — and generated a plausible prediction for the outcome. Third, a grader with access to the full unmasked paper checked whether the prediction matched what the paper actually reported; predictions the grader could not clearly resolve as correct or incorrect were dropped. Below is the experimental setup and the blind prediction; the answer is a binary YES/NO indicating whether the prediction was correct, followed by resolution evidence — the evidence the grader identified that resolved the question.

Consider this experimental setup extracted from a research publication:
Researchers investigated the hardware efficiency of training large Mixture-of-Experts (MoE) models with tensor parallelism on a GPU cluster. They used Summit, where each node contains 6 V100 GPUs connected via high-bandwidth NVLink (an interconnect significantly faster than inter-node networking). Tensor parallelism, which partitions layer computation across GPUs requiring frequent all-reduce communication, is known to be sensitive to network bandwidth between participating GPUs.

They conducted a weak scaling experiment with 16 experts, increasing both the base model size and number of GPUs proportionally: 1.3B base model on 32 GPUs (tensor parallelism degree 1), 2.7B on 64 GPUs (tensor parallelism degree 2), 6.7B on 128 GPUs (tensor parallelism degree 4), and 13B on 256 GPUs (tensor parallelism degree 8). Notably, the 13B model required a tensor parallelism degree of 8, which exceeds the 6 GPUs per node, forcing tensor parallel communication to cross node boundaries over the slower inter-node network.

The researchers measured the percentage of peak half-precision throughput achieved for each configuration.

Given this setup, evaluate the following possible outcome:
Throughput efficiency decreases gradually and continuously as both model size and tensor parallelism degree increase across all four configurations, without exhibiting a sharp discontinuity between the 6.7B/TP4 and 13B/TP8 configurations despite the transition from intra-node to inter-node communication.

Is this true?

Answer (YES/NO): NO